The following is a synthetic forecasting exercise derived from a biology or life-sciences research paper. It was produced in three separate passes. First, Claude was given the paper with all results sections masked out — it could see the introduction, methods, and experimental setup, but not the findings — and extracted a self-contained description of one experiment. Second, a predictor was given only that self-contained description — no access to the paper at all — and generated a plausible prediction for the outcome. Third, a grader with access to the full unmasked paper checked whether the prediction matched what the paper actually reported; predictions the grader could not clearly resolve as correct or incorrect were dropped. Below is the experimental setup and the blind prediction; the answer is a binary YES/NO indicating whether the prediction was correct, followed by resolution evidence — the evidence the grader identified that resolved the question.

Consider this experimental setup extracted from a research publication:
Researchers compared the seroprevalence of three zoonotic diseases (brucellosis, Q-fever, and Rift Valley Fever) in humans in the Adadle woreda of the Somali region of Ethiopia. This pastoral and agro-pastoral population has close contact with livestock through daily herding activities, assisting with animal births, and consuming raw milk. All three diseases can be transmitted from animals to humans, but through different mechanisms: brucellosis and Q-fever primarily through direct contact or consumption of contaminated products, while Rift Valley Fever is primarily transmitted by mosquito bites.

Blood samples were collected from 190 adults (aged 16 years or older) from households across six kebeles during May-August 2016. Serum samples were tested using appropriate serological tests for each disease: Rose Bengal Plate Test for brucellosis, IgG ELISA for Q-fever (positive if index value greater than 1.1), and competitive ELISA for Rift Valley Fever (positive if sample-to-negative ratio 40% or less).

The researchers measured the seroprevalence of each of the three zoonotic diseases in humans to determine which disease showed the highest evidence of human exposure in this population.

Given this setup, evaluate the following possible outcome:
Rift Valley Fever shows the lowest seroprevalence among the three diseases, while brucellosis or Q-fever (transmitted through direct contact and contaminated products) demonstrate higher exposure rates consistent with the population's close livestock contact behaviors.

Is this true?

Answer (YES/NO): NO